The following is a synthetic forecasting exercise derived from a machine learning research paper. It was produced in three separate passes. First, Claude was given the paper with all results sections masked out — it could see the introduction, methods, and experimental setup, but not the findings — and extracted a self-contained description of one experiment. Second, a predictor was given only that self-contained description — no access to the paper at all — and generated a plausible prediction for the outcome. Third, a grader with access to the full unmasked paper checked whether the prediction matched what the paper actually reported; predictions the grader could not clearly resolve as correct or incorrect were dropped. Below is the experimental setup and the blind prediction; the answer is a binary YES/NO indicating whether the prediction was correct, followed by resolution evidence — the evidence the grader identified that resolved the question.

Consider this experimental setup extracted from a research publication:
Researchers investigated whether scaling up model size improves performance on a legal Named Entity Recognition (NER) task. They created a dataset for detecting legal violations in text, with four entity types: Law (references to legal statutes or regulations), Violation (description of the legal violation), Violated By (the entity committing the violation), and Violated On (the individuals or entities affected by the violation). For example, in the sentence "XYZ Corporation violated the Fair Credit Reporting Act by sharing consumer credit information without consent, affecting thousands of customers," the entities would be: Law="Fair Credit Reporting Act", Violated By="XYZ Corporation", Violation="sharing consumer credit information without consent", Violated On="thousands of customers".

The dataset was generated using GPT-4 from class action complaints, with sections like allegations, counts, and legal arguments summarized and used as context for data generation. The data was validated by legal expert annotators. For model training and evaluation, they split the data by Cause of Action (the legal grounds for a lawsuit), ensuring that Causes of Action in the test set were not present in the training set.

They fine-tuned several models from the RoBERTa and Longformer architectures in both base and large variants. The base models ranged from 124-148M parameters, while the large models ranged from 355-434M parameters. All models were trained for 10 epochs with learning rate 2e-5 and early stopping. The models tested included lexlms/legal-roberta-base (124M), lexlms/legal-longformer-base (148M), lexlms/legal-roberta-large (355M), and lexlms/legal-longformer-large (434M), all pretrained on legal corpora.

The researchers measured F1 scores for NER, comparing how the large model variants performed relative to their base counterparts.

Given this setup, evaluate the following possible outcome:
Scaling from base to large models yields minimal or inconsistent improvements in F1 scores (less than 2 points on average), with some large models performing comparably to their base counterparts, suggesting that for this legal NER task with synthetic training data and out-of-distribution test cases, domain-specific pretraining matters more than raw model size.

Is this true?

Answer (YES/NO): NO